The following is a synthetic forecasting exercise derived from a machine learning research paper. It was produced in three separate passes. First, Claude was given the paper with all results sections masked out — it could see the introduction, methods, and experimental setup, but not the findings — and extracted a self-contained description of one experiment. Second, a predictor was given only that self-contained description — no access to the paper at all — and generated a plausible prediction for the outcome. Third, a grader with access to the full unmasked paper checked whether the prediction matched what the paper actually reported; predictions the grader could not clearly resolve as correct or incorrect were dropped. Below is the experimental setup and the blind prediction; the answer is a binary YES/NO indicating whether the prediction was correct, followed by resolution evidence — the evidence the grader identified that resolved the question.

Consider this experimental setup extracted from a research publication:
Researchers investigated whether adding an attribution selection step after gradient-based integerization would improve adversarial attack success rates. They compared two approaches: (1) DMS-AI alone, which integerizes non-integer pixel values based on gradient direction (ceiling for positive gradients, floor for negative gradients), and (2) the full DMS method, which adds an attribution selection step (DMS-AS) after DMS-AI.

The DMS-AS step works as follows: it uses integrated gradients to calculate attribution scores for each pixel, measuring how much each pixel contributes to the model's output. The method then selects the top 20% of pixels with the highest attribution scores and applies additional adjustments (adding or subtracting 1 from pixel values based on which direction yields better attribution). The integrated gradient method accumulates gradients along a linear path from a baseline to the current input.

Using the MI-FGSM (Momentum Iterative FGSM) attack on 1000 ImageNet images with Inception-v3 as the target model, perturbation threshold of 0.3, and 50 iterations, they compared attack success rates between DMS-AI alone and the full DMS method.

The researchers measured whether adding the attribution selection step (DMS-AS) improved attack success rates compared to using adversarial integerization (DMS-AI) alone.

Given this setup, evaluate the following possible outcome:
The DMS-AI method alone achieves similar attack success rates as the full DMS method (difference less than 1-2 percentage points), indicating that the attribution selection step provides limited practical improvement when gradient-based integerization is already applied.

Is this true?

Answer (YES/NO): YES